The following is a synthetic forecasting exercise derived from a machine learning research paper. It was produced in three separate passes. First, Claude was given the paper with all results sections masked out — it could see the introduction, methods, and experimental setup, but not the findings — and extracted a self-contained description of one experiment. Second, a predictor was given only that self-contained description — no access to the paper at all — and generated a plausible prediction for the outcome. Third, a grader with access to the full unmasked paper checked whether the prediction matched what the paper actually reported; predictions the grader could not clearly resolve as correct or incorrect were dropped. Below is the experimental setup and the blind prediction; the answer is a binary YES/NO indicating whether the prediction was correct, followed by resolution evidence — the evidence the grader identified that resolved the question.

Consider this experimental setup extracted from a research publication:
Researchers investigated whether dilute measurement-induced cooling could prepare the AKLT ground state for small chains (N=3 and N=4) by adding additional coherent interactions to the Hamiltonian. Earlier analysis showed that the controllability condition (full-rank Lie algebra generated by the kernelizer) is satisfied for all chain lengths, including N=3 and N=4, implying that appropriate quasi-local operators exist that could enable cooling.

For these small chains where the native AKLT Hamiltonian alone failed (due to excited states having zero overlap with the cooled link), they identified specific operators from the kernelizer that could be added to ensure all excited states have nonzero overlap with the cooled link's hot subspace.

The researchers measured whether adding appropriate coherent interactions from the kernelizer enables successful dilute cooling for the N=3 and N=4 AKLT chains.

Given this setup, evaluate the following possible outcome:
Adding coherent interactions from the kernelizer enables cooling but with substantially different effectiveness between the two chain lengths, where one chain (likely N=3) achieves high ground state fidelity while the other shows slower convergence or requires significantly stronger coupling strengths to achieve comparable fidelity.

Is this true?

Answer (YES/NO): NO